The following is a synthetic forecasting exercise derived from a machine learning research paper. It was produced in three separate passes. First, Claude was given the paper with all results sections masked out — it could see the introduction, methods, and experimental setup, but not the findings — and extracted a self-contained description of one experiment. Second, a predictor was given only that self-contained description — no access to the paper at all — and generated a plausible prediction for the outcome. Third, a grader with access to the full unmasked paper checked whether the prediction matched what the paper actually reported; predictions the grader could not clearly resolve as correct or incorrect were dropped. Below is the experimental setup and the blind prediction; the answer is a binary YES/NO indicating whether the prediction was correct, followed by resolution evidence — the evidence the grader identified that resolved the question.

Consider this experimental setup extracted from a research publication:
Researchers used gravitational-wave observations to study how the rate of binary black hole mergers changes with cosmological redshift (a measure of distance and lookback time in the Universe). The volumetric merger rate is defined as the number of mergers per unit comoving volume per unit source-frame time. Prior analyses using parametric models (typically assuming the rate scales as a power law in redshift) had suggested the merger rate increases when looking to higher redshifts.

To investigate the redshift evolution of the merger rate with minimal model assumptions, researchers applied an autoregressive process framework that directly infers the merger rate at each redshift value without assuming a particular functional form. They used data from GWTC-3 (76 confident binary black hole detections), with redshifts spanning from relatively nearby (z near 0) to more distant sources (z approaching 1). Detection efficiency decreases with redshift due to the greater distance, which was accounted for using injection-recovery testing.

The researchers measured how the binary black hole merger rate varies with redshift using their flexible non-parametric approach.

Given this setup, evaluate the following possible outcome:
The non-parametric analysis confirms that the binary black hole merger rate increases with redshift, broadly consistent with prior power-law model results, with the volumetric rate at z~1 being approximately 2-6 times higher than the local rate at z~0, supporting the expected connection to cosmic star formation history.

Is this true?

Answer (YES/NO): NO